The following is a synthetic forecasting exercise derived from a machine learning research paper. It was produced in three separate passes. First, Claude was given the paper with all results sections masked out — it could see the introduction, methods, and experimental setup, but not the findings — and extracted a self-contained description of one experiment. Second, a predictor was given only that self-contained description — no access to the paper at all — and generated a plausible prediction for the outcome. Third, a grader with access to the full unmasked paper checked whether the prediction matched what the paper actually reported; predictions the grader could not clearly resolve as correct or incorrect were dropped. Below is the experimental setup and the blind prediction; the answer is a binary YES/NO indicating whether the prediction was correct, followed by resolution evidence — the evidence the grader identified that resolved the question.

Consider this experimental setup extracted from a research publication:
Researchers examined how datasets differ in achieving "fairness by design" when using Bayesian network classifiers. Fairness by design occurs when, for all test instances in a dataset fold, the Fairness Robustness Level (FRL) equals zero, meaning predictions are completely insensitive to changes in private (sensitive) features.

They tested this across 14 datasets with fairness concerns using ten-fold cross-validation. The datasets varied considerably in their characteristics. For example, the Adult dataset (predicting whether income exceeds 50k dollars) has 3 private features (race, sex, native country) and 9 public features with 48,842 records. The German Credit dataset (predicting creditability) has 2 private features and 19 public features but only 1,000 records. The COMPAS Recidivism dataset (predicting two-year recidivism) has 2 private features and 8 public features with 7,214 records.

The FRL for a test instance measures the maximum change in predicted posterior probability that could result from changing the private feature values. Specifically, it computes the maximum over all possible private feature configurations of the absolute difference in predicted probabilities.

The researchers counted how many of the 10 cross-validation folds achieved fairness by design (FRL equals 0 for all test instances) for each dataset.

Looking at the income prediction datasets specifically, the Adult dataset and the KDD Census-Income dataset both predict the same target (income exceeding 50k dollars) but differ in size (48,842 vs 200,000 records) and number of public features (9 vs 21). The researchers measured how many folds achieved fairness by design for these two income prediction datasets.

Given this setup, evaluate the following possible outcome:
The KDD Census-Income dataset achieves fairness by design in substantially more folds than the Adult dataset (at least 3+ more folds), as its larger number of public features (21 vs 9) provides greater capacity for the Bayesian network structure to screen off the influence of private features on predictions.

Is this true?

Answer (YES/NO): NO